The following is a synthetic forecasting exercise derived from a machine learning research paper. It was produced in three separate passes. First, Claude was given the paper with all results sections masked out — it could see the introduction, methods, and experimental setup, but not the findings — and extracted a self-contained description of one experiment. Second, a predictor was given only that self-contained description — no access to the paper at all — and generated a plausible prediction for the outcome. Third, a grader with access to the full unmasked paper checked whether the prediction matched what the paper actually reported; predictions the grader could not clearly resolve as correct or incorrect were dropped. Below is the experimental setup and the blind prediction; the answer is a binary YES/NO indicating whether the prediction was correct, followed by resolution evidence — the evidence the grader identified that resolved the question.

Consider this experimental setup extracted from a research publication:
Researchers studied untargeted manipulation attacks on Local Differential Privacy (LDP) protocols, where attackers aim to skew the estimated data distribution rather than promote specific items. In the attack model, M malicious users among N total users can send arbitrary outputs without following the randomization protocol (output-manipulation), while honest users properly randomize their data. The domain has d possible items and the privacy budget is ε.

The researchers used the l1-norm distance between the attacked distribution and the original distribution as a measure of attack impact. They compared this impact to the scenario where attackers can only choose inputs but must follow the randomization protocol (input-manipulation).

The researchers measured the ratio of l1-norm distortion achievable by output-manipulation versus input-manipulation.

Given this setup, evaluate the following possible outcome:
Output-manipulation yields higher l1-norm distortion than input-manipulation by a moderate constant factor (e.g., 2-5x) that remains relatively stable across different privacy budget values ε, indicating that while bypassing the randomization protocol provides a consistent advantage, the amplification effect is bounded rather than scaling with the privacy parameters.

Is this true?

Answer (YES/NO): NO